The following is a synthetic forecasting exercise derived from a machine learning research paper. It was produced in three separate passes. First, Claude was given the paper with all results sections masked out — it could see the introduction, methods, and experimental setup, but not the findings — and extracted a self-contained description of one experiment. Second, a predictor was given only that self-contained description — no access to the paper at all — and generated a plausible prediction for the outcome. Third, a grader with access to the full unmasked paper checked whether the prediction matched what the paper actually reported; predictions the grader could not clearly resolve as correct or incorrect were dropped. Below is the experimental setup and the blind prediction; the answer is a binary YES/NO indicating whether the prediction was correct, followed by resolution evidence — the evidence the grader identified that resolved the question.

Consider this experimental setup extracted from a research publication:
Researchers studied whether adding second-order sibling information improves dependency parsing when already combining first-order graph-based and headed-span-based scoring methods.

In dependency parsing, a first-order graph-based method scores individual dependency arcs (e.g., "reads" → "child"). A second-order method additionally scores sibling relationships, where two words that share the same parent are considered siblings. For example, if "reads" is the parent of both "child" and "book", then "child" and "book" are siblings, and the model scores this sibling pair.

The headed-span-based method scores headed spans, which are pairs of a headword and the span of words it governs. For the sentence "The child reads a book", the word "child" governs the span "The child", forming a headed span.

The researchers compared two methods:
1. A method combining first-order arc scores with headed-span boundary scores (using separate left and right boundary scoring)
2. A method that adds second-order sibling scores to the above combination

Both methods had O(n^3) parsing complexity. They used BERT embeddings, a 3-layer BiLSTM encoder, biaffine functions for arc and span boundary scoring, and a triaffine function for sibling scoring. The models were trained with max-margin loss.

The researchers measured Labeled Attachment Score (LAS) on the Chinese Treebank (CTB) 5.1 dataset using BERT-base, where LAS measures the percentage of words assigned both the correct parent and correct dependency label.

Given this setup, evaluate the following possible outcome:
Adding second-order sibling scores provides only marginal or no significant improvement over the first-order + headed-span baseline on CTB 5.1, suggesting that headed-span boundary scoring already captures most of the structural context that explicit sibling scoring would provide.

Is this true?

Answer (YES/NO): YES